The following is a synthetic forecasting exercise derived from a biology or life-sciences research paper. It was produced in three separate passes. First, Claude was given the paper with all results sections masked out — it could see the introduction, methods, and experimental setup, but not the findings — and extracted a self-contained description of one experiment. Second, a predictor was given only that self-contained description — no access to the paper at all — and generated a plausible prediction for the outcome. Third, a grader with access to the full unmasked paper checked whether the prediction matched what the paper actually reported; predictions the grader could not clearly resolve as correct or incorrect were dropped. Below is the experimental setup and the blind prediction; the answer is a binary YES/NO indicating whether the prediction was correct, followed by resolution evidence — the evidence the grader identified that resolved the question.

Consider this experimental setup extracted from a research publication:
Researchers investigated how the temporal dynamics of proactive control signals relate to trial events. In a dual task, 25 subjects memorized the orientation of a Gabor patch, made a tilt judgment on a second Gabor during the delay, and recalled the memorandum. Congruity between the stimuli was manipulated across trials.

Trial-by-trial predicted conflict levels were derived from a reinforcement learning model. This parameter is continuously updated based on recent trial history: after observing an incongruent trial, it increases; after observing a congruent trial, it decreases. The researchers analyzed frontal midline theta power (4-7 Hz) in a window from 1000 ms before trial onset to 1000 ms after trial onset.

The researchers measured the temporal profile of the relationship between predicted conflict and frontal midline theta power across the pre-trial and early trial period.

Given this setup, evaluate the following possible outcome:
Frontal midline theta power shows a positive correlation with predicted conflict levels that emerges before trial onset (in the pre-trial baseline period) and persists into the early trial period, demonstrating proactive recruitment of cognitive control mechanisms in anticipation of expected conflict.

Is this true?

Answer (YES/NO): NO